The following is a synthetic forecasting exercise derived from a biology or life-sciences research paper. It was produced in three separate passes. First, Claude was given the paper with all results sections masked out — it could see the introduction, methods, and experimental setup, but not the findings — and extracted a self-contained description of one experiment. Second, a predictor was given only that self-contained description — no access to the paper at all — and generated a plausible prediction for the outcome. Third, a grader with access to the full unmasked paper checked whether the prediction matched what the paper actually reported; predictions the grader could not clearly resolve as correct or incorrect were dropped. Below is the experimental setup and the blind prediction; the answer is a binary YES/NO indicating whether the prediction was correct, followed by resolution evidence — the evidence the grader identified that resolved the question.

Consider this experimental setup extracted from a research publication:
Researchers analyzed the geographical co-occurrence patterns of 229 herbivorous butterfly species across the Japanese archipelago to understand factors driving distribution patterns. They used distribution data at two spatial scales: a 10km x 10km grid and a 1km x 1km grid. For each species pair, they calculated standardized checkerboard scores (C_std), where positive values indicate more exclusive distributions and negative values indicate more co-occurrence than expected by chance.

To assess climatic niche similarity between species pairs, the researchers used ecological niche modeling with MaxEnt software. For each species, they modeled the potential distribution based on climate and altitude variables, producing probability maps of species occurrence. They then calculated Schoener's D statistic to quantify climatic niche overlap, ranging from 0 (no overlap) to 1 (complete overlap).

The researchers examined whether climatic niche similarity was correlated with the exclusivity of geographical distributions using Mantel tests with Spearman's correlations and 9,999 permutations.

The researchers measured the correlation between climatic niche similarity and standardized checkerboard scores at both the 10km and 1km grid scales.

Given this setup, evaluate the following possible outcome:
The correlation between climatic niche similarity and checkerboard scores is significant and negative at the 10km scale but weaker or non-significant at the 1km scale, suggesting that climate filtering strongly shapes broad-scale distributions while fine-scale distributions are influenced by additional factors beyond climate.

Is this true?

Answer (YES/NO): NO